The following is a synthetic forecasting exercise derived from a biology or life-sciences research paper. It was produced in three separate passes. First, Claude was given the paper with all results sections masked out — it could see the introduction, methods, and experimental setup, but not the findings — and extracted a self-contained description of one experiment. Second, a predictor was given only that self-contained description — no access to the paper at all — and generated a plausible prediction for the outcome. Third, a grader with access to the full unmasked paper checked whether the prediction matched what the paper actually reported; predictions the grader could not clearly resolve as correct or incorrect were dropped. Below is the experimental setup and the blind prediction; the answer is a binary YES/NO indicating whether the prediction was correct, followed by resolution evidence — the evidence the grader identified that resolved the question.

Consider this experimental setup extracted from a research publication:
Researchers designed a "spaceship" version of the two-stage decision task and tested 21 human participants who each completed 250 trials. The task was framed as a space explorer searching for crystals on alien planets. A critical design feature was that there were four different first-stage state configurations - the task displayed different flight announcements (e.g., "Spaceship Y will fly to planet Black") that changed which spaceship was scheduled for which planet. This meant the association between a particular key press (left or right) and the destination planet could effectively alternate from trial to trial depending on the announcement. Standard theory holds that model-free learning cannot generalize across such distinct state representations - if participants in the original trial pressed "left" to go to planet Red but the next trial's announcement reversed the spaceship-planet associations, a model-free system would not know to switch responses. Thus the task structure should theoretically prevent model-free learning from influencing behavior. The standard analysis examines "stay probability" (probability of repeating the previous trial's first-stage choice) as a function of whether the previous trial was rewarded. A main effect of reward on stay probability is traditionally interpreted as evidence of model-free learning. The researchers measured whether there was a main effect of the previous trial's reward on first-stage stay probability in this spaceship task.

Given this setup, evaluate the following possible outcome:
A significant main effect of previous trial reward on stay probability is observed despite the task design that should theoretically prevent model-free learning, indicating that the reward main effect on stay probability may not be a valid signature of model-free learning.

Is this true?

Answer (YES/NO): YES